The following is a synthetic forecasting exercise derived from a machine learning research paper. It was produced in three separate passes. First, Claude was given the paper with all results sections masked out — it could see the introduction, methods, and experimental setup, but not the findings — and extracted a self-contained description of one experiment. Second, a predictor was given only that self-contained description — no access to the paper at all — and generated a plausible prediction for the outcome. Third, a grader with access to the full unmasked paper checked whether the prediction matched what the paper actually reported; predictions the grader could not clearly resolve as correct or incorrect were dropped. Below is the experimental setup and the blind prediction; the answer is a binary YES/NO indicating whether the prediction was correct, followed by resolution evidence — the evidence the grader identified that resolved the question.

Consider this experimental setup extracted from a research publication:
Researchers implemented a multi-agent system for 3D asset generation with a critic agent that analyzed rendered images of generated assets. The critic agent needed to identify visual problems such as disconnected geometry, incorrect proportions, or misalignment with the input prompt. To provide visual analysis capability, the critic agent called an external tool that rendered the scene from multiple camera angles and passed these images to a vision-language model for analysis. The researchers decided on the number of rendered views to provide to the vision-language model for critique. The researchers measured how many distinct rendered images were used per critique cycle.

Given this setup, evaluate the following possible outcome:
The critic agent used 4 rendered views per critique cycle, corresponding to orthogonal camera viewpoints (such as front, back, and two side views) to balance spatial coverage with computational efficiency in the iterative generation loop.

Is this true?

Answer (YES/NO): NO